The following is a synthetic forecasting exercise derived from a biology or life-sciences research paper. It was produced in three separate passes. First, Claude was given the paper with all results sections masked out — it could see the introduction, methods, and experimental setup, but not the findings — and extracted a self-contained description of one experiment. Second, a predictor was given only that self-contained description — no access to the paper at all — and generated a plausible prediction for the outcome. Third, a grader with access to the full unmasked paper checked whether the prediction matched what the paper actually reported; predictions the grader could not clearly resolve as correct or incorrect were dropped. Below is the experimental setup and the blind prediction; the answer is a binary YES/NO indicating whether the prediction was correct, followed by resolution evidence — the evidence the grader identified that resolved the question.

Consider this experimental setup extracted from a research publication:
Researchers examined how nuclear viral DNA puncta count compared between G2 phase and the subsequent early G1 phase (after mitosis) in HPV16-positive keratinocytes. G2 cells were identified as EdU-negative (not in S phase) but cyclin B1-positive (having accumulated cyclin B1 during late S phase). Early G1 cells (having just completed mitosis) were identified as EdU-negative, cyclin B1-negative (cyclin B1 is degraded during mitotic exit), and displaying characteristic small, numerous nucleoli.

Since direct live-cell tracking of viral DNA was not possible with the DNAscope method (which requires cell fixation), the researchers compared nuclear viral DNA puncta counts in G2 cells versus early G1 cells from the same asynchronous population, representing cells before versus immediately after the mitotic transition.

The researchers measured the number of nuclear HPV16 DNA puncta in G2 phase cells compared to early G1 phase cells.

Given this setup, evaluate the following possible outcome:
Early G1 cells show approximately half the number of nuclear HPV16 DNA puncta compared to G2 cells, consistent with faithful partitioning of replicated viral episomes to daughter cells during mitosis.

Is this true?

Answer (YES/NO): NO